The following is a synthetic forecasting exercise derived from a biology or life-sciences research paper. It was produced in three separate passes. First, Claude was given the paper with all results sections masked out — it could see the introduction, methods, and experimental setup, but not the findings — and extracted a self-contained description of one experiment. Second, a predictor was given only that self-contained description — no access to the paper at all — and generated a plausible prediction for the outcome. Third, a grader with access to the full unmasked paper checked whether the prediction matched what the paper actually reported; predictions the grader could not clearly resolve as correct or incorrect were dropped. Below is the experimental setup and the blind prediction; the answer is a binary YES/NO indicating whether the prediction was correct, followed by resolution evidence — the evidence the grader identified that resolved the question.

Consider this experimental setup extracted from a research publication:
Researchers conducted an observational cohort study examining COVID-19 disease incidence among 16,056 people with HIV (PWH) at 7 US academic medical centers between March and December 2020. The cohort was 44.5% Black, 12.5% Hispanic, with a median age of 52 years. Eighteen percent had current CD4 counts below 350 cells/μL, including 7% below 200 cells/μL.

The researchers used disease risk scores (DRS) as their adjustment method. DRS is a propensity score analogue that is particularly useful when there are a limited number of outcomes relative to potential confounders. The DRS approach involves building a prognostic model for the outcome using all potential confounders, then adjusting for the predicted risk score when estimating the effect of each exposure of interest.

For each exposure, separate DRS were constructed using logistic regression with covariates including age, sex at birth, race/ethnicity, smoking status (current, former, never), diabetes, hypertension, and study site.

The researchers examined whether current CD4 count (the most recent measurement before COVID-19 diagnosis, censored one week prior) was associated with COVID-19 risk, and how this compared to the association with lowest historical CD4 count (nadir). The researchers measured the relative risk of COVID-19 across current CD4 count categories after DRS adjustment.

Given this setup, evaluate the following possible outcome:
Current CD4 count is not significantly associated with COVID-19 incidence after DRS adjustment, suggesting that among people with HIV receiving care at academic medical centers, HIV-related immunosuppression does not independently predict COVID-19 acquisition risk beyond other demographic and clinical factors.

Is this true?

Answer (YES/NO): NO